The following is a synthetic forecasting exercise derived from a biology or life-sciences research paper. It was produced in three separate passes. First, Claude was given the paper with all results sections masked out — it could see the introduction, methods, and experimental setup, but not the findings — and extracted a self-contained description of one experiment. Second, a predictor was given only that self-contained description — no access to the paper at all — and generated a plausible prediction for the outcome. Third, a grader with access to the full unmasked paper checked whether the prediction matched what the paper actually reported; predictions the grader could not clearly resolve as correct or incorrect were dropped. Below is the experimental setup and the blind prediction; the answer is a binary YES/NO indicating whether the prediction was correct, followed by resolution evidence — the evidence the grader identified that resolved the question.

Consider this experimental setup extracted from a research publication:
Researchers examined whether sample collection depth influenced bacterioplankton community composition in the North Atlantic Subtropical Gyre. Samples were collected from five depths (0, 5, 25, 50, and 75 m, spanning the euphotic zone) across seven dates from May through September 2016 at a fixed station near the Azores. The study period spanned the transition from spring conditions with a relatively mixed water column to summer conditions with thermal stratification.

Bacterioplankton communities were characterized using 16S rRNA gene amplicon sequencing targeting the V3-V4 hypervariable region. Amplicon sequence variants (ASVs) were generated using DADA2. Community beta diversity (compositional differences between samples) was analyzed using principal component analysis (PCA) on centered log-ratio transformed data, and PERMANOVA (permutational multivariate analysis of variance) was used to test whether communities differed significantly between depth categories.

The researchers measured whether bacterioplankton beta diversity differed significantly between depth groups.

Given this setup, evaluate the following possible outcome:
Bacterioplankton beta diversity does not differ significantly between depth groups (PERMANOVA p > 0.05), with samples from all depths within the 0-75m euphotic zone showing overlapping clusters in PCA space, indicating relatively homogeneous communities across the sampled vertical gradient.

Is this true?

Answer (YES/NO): NO